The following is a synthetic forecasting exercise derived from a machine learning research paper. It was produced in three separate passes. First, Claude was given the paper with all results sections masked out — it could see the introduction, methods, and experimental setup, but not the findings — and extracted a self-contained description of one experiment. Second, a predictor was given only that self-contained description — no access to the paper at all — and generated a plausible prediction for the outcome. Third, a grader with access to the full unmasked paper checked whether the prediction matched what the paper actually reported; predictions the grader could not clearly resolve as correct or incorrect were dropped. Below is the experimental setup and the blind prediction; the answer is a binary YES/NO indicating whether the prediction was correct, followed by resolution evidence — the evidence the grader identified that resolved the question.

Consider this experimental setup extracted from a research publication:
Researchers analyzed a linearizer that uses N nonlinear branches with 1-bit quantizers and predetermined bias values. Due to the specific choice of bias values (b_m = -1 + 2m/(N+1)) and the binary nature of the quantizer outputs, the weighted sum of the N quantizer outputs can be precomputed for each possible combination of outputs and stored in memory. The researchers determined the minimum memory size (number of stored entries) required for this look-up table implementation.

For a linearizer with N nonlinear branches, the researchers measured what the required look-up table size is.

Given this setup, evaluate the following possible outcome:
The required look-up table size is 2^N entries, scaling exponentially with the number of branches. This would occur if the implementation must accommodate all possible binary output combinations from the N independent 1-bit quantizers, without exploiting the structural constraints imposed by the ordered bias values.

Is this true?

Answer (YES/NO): NO